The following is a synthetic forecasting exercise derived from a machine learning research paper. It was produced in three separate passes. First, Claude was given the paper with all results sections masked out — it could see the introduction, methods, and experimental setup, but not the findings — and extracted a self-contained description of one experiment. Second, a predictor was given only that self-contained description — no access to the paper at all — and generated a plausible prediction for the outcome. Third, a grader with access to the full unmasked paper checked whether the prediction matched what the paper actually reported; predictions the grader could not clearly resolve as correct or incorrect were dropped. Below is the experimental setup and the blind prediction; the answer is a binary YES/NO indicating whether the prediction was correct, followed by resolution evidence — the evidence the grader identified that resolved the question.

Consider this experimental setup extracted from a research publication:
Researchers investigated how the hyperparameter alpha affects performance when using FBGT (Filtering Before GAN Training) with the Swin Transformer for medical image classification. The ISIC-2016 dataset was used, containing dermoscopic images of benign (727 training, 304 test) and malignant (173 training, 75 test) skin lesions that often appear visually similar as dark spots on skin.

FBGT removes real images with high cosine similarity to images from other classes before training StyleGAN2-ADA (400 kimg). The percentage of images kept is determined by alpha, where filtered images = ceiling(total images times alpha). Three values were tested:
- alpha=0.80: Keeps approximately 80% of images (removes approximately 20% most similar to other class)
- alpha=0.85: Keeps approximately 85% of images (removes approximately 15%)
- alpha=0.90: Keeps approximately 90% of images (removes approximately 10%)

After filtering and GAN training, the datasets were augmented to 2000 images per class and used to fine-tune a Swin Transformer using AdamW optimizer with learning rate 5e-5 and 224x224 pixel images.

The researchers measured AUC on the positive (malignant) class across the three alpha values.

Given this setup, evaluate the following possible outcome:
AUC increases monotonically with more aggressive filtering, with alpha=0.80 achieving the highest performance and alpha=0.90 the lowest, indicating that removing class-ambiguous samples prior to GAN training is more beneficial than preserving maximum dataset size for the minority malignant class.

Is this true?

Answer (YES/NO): NO